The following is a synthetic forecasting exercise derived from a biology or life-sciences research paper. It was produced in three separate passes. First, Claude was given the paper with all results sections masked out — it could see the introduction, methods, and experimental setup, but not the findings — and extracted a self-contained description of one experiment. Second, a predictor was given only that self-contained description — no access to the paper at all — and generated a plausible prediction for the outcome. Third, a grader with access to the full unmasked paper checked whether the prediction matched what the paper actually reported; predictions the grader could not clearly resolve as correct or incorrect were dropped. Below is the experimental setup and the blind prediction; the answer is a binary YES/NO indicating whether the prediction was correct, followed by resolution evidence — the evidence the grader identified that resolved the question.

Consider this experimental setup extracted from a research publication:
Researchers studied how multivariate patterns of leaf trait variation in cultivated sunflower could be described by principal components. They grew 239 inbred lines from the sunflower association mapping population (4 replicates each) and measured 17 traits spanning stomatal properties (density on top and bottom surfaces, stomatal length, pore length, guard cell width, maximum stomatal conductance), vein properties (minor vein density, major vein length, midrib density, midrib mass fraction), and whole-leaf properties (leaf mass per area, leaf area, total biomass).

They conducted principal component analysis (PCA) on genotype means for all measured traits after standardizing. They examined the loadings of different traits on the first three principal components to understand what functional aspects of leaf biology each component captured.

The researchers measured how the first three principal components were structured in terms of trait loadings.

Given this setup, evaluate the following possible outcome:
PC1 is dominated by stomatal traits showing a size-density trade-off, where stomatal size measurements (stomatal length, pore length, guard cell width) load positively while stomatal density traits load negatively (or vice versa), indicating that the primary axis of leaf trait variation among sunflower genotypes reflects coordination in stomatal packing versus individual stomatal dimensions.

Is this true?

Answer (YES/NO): NO